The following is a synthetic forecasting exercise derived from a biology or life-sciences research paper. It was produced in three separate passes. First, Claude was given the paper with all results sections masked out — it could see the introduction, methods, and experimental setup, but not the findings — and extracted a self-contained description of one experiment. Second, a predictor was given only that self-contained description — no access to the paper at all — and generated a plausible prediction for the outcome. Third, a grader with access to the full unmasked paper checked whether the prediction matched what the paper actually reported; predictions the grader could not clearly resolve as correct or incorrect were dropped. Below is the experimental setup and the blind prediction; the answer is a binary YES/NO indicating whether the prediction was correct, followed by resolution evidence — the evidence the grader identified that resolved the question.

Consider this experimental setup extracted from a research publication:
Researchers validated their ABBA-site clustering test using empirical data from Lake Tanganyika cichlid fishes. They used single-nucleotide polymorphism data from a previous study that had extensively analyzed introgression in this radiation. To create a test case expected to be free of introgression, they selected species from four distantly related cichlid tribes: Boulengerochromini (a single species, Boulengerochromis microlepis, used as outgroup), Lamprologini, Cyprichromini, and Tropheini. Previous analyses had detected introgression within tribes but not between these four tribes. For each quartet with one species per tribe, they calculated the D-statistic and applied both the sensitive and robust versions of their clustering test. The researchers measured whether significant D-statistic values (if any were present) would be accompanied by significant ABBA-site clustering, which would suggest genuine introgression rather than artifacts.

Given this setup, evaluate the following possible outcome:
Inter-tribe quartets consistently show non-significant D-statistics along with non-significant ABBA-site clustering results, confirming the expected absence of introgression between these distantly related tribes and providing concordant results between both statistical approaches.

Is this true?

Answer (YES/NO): NO